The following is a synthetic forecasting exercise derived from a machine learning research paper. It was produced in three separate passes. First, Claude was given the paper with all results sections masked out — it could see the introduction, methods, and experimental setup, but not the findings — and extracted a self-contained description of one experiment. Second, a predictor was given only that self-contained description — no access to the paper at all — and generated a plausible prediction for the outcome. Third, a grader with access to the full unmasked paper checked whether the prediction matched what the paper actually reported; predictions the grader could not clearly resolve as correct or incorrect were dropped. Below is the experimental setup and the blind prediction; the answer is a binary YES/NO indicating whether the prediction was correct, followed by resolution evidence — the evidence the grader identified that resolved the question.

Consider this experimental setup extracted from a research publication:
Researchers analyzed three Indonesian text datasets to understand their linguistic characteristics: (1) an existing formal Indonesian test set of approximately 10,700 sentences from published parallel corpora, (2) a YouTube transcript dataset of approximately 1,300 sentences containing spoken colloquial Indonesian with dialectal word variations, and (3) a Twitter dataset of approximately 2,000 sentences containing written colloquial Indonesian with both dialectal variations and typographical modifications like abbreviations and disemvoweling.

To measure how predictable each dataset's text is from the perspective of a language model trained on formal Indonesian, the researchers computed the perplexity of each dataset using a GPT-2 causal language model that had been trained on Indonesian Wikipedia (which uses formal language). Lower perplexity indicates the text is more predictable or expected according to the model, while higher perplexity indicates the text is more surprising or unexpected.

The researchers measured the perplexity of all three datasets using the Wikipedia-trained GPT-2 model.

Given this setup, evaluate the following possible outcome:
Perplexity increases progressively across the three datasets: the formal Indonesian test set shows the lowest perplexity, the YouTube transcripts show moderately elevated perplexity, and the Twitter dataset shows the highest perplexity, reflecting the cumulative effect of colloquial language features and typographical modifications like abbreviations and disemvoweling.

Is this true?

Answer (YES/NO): YES